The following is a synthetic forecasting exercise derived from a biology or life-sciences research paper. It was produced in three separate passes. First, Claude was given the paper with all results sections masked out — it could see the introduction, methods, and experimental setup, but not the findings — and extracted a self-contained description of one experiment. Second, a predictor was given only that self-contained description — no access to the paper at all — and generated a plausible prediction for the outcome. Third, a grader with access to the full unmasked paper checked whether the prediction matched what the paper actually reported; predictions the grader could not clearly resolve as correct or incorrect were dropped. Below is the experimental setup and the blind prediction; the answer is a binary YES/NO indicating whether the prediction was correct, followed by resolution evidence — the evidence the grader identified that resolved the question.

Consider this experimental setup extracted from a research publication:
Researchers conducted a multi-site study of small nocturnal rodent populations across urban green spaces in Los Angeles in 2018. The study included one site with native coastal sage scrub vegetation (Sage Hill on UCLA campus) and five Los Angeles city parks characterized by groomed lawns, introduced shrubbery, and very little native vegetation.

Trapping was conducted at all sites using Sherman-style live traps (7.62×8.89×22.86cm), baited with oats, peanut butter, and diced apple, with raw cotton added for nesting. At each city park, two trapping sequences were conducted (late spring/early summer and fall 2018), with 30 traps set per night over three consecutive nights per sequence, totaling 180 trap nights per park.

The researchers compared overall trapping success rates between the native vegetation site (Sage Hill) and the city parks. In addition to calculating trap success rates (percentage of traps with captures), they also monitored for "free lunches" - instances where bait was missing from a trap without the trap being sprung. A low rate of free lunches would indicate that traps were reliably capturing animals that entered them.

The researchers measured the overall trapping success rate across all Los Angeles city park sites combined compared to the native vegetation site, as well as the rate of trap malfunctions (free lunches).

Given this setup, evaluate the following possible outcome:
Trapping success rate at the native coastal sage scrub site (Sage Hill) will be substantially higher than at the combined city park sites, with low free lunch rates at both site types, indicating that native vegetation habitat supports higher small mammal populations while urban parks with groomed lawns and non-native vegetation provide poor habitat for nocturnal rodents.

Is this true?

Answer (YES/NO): NO